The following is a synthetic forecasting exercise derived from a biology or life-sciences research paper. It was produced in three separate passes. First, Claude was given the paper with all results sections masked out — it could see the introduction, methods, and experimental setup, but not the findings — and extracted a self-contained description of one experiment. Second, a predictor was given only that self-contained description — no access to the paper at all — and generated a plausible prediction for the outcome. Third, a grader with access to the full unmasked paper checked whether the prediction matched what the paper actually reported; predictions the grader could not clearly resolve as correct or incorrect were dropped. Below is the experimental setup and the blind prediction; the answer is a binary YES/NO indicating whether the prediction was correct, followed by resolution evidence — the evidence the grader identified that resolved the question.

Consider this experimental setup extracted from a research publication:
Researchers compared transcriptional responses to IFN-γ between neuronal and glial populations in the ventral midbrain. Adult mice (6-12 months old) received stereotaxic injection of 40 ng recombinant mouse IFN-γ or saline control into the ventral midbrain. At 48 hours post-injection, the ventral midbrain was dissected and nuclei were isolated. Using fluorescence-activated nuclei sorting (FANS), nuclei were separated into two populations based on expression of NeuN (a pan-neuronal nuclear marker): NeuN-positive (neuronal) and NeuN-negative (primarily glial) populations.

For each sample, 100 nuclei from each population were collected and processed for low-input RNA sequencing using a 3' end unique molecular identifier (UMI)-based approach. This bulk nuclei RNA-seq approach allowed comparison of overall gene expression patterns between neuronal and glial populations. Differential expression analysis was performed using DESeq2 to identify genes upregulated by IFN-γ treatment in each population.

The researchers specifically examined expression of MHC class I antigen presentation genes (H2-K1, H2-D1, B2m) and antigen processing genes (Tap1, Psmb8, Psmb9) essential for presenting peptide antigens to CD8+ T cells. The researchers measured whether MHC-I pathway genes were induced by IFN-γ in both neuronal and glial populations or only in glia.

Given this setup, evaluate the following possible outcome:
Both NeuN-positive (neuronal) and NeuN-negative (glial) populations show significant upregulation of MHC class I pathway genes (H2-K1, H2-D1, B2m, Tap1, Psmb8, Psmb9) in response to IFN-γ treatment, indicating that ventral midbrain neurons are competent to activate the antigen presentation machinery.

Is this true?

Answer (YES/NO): YES